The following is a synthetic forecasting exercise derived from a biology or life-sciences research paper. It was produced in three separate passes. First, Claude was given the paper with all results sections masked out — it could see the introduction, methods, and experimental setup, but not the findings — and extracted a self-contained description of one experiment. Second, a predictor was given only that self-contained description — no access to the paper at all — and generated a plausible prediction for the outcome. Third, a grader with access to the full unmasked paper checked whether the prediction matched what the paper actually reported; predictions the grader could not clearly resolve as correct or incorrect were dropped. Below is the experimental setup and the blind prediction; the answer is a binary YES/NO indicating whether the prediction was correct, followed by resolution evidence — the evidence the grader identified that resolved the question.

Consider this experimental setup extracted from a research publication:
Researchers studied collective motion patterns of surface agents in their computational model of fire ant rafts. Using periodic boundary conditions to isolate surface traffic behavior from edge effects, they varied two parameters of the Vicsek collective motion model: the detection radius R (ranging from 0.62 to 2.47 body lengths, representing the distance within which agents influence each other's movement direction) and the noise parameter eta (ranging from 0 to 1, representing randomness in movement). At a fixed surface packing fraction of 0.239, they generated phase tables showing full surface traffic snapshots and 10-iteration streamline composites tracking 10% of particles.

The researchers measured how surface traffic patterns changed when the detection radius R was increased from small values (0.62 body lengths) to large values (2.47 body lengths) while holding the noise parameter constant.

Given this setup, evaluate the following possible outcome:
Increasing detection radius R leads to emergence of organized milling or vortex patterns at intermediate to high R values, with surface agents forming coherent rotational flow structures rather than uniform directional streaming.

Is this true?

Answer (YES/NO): NO